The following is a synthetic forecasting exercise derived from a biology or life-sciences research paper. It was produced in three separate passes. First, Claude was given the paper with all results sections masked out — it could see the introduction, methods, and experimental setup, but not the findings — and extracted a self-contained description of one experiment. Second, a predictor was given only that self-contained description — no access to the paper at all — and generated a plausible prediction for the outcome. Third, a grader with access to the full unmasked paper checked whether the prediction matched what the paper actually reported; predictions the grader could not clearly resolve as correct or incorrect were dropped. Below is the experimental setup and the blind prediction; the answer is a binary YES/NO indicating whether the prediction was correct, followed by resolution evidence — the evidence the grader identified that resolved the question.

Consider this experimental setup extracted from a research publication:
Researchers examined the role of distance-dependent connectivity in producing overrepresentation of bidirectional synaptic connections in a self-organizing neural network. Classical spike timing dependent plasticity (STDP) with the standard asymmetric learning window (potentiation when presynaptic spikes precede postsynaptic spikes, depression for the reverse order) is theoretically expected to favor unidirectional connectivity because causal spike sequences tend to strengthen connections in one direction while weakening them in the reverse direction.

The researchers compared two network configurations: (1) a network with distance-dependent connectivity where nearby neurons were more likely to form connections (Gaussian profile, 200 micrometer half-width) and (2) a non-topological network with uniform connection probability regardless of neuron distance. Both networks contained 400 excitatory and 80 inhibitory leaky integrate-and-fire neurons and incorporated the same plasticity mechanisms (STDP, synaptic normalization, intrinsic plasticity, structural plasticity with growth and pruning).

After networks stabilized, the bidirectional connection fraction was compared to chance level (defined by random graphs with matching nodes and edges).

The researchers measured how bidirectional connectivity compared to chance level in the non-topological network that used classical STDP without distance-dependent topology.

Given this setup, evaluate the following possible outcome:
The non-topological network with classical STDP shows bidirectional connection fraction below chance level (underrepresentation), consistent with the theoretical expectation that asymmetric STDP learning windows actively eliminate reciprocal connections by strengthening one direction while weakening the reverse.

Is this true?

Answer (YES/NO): YES